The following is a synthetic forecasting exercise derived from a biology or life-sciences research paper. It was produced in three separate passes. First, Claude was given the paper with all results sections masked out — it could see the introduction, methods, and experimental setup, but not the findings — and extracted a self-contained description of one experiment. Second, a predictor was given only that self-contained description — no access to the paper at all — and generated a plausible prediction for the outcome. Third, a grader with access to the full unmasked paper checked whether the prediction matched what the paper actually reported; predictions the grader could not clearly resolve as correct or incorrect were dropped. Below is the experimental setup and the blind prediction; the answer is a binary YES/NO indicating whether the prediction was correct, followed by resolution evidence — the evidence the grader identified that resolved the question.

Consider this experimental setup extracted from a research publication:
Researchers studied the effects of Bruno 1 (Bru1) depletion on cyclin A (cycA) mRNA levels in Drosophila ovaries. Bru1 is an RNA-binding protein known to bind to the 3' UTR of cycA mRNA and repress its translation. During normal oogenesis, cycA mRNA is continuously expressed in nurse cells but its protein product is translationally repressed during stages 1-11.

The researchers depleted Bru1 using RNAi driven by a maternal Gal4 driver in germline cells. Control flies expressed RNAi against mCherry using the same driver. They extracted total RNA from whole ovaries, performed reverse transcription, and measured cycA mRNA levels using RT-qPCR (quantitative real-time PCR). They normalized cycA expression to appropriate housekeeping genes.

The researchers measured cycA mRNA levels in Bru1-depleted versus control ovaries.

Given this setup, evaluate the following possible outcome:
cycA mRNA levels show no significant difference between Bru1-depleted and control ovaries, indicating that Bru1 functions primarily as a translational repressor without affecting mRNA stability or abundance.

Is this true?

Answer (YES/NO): NO